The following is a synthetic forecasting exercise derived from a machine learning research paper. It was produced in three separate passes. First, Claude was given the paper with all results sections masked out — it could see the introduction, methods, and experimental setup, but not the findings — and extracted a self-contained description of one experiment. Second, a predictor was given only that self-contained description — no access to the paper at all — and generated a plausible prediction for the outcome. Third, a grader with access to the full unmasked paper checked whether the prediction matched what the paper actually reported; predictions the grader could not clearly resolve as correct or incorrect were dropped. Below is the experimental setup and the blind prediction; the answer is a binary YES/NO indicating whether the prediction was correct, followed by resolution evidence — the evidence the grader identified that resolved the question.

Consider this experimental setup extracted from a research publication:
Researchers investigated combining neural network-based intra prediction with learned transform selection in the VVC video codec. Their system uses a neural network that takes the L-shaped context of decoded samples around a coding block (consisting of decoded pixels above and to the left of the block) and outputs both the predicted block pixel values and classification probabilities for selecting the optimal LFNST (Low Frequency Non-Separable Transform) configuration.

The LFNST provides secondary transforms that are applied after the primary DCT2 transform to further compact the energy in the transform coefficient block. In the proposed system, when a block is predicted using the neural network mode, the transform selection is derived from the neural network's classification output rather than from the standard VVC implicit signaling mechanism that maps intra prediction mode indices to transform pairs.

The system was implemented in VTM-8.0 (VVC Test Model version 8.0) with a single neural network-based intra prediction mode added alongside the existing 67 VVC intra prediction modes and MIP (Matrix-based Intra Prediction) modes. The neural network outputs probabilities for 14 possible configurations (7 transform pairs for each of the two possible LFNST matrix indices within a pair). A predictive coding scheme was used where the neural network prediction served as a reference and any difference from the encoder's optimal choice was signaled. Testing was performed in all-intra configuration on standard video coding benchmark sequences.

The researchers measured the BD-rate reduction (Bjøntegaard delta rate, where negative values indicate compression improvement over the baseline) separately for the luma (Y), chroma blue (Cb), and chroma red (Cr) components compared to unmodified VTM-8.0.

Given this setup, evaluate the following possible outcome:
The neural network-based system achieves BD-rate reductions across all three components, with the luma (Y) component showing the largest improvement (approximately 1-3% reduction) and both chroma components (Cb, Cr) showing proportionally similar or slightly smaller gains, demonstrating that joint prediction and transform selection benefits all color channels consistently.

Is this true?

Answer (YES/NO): NO